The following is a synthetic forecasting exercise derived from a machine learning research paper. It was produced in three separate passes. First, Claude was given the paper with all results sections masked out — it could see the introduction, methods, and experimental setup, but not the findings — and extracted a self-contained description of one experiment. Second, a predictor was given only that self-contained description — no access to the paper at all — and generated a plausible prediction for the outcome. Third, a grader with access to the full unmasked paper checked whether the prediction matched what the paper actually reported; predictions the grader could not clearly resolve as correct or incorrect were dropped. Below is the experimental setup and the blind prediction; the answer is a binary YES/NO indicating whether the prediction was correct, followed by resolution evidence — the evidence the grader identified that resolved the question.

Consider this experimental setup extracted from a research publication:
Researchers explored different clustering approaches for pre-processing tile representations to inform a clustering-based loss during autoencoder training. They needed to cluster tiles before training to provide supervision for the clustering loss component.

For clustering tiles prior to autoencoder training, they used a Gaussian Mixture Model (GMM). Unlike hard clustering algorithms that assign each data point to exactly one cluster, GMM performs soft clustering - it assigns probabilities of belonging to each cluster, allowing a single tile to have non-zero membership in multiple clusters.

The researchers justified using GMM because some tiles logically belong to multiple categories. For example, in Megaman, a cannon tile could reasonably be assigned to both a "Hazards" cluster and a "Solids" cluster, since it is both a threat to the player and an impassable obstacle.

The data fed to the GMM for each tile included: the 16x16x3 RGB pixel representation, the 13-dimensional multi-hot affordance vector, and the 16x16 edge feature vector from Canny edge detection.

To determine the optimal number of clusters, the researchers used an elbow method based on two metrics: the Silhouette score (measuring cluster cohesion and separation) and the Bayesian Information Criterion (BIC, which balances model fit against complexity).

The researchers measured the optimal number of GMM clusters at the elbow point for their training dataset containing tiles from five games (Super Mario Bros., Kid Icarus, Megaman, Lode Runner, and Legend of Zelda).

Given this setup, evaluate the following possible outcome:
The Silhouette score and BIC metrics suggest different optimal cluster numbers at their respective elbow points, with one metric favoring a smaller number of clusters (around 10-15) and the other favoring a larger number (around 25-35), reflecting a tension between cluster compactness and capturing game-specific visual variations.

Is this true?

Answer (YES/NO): NO